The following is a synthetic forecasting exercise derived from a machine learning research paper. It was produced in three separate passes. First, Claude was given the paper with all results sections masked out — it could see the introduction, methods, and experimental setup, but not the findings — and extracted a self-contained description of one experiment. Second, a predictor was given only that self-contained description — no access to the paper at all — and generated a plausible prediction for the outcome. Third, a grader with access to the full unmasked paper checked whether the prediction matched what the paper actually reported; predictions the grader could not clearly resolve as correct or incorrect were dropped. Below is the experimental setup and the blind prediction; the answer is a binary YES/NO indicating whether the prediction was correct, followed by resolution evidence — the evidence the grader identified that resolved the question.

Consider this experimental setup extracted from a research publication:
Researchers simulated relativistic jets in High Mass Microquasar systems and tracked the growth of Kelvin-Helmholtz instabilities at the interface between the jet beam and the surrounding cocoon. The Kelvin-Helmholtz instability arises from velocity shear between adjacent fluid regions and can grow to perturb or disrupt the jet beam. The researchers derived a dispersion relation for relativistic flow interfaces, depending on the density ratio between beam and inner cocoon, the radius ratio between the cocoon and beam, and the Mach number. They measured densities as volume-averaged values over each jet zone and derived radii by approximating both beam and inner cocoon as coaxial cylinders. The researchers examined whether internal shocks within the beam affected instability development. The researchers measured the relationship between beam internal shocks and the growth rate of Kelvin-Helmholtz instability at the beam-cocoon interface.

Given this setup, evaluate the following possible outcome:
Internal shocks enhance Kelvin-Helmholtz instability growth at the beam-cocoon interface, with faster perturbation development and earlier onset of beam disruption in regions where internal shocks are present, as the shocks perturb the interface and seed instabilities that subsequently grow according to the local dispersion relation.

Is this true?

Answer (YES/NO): YES